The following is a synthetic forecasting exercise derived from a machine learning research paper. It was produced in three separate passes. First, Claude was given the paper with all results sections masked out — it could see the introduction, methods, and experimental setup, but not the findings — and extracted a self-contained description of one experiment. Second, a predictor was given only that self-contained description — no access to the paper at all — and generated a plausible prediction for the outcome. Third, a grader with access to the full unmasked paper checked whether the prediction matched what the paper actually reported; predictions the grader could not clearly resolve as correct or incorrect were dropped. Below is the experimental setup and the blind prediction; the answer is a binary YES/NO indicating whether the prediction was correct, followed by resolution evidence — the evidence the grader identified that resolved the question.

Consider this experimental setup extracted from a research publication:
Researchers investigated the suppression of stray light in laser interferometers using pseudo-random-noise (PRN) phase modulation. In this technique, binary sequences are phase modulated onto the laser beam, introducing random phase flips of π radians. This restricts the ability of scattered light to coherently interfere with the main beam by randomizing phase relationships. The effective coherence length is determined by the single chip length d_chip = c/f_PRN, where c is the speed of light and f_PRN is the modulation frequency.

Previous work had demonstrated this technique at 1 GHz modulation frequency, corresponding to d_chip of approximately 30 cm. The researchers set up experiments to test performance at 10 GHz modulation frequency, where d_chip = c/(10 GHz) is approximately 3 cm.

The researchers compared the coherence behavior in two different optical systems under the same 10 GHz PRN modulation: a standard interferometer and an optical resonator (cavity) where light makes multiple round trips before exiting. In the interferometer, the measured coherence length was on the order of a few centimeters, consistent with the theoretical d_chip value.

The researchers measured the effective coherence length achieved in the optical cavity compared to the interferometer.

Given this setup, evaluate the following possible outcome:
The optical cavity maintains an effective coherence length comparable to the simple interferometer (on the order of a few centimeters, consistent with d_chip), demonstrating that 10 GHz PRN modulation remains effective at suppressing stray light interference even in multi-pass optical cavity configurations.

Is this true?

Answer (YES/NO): NO